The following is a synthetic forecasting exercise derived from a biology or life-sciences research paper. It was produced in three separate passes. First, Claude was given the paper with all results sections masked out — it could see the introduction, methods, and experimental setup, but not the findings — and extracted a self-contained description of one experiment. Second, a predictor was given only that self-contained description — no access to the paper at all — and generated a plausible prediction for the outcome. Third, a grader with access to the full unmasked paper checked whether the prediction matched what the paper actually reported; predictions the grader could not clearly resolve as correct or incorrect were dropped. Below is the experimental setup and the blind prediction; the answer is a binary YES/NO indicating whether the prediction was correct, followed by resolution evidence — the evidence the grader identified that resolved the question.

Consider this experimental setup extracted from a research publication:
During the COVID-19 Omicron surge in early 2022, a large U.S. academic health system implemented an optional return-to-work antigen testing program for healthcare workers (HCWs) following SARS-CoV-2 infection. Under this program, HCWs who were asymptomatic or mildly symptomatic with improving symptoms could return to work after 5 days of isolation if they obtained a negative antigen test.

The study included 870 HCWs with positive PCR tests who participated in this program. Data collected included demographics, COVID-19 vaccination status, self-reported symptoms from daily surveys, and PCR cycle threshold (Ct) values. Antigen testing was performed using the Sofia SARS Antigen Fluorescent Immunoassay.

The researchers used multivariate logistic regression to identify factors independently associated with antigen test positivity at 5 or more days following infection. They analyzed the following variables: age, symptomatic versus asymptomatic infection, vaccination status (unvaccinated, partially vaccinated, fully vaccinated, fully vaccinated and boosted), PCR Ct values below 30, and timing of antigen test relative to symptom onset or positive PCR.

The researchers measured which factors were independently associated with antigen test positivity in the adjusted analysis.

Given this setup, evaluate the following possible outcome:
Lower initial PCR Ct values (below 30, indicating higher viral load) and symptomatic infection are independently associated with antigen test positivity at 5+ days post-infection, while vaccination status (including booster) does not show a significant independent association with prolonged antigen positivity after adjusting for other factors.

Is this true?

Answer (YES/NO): NO